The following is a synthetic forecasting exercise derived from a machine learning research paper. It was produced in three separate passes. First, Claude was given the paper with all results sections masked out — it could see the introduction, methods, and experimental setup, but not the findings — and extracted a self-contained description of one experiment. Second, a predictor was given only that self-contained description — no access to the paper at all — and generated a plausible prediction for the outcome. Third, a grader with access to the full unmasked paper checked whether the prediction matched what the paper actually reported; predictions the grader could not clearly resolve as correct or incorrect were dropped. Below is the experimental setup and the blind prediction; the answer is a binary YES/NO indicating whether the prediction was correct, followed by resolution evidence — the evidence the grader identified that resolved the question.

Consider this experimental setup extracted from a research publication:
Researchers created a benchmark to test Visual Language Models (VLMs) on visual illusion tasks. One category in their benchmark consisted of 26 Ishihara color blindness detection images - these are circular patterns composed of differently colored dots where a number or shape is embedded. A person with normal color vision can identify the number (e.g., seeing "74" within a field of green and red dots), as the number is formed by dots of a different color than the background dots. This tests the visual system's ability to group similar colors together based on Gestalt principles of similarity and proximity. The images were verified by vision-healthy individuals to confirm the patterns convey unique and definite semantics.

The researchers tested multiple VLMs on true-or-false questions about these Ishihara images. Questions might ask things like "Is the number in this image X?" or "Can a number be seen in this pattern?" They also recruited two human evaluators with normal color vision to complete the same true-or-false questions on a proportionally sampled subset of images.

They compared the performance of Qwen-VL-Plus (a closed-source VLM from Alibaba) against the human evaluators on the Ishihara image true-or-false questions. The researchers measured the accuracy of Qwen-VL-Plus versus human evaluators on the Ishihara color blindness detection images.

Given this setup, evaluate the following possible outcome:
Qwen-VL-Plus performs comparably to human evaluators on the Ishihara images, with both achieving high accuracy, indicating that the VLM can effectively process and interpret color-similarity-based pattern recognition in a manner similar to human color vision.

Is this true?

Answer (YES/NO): YES